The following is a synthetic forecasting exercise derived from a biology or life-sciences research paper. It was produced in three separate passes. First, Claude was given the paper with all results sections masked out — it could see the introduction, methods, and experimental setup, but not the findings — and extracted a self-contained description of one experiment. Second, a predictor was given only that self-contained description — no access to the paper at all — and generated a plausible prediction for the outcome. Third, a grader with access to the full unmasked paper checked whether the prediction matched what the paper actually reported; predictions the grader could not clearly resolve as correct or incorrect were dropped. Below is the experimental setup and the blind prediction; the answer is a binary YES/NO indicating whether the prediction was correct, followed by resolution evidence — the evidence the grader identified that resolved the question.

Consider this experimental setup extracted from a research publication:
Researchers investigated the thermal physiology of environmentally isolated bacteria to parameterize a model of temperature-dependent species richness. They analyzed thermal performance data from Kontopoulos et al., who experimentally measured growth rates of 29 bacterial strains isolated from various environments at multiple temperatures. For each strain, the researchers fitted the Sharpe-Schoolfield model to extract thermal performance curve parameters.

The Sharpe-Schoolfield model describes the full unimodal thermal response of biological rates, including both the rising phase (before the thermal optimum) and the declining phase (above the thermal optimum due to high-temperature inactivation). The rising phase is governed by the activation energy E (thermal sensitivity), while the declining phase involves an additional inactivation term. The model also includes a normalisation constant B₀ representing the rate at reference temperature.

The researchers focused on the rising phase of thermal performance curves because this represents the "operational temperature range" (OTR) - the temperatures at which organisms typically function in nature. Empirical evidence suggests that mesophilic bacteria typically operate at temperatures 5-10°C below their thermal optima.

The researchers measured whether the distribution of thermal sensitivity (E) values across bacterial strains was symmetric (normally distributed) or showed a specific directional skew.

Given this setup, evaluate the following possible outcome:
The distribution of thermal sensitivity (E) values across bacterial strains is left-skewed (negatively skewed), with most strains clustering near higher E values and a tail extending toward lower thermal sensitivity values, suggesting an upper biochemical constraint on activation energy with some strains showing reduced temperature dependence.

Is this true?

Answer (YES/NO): NO